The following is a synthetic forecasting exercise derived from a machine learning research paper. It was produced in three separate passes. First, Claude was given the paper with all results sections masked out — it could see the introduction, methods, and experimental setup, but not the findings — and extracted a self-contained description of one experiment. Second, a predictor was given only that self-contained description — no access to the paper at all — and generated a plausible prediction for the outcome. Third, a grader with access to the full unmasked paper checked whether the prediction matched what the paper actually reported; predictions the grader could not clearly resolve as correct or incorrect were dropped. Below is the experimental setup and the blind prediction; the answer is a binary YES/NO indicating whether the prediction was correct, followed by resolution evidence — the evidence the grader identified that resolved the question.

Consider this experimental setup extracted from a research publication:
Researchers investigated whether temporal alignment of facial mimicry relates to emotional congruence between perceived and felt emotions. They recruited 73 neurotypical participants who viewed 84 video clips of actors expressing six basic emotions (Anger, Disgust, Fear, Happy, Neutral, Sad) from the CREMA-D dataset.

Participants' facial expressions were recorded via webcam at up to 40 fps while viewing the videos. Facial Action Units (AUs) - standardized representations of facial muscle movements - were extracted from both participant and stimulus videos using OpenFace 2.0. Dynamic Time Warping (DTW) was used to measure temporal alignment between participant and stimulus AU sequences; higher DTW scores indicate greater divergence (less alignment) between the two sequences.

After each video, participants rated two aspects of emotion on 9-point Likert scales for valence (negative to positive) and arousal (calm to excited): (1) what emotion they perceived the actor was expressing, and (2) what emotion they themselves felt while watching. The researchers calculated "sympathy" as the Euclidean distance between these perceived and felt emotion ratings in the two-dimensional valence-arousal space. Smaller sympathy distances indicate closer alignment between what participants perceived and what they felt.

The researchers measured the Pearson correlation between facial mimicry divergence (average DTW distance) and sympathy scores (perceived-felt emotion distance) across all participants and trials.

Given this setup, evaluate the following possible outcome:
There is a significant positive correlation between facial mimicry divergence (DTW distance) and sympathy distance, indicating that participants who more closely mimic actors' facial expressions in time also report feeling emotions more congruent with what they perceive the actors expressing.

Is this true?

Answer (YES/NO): YES